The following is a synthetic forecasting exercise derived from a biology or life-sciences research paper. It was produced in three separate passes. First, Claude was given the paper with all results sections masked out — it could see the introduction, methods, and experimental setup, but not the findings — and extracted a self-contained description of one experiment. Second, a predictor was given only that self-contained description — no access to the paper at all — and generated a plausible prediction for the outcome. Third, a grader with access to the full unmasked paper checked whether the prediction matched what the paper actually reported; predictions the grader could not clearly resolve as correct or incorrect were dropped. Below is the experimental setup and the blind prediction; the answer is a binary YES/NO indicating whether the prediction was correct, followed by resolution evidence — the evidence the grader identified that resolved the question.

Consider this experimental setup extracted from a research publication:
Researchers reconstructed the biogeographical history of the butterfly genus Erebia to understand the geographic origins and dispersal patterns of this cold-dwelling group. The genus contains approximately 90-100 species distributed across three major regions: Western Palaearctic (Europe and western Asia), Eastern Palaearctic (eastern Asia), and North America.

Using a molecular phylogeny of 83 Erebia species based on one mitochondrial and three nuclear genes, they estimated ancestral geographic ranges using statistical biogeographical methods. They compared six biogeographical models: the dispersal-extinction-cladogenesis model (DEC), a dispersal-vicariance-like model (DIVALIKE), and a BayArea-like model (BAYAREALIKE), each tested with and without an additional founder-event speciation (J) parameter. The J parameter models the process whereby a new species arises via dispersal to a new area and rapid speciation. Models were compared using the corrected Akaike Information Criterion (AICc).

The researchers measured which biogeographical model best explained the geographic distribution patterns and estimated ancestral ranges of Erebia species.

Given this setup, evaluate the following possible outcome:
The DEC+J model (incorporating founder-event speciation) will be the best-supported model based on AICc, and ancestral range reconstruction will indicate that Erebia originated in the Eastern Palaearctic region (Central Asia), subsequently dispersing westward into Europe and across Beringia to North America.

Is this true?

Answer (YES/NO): NO